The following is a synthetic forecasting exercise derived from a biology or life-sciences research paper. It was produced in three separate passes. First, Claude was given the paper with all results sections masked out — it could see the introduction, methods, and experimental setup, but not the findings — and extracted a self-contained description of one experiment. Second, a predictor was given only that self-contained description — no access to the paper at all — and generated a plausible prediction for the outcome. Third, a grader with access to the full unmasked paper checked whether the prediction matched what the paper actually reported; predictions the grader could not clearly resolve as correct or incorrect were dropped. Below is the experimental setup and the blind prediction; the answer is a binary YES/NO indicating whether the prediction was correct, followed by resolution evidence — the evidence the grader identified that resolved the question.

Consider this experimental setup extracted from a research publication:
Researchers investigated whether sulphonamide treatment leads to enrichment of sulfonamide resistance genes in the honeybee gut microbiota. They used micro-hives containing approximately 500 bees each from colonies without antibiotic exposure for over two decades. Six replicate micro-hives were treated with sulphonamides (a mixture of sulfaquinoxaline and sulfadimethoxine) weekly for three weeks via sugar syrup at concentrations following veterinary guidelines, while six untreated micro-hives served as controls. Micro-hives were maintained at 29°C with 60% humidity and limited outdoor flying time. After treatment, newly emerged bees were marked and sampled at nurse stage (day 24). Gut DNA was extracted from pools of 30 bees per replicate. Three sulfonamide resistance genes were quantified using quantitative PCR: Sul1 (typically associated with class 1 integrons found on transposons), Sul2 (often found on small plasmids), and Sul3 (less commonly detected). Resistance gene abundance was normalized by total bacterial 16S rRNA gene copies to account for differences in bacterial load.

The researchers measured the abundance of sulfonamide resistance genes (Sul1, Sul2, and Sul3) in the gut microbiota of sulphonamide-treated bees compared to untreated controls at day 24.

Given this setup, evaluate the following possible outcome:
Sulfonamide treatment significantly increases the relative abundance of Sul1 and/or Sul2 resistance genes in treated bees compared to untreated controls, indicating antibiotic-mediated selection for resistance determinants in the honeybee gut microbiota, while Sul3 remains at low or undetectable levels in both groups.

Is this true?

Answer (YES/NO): YES